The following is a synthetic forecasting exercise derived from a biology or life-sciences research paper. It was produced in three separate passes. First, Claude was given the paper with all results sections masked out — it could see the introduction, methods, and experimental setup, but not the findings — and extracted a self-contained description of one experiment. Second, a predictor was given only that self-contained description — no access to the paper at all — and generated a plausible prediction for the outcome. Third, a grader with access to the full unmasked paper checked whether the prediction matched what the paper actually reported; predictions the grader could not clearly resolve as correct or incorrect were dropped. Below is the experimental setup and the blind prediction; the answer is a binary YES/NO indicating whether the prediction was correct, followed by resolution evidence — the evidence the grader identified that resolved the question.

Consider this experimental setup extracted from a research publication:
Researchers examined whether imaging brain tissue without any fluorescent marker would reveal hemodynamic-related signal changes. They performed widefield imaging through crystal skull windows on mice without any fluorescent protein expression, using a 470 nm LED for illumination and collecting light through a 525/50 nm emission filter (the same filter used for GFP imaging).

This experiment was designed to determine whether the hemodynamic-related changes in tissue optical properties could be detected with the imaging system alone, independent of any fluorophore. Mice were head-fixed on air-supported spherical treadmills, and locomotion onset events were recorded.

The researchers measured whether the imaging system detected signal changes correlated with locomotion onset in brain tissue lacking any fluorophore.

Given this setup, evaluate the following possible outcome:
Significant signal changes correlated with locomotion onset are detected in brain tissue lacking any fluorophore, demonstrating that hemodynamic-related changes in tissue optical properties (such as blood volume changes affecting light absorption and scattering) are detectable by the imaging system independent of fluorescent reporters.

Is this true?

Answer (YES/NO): NO